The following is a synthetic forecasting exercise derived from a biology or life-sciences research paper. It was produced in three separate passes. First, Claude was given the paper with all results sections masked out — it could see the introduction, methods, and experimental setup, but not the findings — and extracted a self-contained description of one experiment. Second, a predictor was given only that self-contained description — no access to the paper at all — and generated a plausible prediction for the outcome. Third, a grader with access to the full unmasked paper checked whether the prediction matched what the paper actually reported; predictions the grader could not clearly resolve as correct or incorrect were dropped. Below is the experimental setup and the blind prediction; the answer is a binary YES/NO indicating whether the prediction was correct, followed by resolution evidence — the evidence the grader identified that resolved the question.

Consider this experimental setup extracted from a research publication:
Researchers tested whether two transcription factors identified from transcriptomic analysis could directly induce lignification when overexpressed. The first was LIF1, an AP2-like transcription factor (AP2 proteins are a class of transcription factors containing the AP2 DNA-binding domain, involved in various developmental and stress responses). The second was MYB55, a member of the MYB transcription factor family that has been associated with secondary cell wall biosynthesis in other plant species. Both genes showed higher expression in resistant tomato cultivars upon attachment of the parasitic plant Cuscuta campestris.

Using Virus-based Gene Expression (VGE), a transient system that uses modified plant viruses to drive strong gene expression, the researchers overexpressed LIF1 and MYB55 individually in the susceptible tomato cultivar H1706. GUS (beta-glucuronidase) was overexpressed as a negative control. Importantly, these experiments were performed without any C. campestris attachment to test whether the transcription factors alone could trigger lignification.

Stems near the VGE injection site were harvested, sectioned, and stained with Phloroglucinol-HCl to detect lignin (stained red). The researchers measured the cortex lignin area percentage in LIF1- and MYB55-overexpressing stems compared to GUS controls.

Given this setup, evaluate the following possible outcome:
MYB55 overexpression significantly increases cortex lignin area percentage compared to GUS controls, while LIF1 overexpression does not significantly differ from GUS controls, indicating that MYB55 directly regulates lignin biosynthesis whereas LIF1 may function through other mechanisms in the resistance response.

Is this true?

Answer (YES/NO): NO